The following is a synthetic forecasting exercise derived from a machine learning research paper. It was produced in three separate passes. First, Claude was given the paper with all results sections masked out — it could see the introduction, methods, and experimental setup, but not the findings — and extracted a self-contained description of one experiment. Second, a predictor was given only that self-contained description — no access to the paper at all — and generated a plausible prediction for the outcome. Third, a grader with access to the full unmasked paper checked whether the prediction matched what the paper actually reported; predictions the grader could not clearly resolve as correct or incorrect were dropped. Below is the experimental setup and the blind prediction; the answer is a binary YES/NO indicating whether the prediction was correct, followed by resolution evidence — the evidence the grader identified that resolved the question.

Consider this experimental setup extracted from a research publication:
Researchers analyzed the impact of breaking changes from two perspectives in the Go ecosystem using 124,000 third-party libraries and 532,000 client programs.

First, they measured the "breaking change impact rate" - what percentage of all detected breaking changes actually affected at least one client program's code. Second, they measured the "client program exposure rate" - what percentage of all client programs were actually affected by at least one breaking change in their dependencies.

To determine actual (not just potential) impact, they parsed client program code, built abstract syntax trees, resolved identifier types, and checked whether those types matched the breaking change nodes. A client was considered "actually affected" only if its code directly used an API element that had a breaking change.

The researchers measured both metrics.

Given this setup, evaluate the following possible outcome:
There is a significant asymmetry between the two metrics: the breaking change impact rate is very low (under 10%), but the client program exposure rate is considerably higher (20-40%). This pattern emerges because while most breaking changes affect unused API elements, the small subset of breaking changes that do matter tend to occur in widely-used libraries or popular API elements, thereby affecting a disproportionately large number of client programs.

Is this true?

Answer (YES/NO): YES